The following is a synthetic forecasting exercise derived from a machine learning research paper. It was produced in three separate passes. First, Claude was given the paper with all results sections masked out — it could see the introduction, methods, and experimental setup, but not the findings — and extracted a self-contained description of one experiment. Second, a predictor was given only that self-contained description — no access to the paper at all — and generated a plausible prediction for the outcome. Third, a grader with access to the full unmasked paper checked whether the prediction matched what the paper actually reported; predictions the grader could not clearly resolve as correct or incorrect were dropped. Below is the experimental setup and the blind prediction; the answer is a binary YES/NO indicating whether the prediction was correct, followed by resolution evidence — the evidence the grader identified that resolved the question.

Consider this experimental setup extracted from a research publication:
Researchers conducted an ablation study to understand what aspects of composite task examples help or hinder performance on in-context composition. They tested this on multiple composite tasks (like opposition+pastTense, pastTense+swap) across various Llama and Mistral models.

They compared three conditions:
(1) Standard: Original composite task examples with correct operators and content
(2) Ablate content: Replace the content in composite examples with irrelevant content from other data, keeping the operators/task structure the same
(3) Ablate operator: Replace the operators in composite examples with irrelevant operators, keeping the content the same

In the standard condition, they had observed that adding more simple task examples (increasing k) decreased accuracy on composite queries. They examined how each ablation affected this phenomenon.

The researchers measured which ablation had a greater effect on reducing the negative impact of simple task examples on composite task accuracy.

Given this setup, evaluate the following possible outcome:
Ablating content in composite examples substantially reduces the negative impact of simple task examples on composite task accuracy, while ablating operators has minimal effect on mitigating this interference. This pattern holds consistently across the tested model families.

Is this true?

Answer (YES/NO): NO